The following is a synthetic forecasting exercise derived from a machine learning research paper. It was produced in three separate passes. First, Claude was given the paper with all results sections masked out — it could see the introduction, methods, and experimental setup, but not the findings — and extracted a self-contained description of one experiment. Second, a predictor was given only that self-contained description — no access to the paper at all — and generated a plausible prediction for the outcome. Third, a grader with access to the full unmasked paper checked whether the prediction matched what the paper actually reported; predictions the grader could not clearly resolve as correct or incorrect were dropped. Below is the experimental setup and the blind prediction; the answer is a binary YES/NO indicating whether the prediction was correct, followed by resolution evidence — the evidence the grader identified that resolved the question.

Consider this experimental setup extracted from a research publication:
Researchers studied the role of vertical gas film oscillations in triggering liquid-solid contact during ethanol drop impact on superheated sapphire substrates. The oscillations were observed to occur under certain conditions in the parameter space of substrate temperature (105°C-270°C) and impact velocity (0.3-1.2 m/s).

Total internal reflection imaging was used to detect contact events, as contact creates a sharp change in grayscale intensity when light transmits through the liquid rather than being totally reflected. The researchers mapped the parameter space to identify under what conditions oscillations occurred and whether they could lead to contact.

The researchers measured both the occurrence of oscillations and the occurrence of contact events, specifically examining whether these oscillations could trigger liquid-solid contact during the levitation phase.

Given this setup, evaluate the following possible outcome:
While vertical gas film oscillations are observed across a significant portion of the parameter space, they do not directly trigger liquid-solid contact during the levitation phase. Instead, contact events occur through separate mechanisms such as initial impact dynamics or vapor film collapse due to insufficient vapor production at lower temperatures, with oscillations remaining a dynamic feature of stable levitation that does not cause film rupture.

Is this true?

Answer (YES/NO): NO